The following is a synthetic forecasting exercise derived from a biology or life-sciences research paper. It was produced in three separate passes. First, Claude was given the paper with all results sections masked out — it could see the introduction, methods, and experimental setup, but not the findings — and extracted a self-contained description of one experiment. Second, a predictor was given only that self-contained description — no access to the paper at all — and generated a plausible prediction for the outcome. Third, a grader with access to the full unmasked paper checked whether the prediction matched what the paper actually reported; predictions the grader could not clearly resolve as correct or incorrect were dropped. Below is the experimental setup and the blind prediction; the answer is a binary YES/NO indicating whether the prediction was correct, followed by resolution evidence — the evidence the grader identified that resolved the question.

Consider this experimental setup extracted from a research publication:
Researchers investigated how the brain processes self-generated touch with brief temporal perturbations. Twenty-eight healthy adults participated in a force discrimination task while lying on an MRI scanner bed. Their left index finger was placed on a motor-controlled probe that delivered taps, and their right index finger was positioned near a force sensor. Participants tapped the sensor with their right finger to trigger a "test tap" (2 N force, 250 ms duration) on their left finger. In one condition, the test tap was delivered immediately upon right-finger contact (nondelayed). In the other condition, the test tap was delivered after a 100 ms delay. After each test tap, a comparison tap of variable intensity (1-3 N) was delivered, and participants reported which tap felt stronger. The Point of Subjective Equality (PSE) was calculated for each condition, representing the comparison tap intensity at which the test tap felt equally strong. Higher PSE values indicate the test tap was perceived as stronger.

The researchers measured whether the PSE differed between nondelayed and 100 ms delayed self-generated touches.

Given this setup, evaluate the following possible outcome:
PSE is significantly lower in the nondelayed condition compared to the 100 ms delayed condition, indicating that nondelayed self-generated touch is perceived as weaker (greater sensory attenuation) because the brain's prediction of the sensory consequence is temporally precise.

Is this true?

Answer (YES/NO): YES